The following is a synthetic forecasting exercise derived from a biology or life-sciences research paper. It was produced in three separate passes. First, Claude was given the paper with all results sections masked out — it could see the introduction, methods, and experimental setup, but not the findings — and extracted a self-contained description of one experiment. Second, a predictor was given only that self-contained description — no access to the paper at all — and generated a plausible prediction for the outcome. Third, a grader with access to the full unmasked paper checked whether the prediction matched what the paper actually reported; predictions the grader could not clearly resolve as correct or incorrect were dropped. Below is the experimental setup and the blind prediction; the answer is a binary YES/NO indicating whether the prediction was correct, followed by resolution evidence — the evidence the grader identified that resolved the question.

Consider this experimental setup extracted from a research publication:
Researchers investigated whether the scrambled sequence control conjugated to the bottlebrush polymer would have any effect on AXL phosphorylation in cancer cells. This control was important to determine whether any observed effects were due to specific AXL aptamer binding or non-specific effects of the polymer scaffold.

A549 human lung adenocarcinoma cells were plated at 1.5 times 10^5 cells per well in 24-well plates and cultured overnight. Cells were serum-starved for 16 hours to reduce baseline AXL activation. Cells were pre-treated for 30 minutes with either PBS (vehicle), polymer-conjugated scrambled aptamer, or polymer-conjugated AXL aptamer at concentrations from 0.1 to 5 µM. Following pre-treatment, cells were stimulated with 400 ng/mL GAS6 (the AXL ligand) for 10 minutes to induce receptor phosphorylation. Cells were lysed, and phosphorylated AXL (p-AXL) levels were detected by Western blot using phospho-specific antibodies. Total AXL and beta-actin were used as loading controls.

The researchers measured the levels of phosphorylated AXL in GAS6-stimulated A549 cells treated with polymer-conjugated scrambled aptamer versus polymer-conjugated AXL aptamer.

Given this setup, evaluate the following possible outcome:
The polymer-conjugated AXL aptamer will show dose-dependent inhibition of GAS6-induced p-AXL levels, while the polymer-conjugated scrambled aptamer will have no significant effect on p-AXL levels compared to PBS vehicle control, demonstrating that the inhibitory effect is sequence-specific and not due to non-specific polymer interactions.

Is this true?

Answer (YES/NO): YES